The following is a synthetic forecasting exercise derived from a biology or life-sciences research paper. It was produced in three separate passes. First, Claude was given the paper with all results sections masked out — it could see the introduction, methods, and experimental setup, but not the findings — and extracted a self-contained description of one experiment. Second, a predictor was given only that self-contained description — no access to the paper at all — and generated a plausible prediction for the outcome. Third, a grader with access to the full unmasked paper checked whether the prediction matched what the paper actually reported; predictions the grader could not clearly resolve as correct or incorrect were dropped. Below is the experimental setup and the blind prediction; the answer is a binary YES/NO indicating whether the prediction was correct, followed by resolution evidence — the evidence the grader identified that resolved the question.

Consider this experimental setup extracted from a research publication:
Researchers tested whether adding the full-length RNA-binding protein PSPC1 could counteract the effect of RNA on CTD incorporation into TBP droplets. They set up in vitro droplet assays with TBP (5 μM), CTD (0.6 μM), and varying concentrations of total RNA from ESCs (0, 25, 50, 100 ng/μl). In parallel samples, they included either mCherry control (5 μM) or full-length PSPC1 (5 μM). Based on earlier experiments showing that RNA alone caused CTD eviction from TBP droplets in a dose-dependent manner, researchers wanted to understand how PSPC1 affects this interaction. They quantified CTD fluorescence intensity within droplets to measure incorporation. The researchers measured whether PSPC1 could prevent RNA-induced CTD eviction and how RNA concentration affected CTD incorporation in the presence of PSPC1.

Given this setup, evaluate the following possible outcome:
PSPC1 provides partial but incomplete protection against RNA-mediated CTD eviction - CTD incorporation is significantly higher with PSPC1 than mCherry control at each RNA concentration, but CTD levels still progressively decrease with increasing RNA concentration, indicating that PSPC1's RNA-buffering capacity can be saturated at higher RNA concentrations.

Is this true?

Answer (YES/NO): NO